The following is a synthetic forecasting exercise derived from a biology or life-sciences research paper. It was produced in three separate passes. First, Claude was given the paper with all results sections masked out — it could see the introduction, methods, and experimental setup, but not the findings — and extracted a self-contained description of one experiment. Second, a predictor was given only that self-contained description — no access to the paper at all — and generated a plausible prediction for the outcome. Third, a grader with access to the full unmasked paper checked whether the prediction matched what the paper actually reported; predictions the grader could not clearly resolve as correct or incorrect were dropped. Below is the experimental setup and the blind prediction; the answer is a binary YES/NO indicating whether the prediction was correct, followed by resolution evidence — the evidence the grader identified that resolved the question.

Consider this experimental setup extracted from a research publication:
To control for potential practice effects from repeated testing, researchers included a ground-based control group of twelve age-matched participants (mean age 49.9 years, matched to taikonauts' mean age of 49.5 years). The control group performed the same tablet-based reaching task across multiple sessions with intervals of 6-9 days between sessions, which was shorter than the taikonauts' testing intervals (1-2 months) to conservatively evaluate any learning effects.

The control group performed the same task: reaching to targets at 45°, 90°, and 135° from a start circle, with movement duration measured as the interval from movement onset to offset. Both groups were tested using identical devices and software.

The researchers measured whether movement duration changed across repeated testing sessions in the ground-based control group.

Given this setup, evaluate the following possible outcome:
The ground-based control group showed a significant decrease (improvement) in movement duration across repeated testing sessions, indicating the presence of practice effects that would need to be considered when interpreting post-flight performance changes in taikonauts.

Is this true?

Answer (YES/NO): NO